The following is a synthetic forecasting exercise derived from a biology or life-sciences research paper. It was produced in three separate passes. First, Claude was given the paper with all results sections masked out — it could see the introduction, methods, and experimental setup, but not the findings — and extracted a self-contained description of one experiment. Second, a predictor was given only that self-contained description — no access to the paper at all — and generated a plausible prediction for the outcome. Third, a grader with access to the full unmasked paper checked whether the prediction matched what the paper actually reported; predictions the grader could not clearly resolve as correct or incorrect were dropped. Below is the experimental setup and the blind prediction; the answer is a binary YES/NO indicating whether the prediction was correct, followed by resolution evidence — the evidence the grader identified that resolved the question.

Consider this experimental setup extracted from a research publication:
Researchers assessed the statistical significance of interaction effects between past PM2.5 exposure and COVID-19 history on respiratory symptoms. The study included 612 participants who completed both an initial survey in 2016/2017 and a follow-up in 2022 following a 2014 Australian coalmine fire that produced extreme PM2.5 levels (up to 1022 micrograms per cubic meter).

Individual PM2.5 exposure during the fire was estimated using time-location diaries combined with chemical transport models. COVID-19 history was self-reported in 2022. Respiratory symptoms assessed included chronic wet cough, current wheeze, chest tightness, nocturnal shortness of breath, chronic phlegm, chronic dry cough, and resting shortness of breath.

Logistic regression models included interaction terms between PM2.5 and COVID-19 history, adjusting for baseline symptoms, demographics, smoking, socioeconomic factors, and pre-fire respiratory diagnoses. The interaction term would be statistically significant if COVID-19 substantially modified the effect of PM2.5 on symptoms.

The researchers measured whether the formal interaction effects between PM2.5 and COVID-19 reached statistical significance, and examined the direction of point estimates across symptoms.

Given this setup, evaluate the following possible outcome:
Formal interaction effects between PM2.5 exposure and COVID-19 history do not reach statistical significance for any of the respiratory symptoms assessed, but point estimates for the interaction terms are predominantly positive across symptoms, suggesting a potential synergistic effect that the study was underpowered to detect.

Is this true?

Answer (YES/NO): YES